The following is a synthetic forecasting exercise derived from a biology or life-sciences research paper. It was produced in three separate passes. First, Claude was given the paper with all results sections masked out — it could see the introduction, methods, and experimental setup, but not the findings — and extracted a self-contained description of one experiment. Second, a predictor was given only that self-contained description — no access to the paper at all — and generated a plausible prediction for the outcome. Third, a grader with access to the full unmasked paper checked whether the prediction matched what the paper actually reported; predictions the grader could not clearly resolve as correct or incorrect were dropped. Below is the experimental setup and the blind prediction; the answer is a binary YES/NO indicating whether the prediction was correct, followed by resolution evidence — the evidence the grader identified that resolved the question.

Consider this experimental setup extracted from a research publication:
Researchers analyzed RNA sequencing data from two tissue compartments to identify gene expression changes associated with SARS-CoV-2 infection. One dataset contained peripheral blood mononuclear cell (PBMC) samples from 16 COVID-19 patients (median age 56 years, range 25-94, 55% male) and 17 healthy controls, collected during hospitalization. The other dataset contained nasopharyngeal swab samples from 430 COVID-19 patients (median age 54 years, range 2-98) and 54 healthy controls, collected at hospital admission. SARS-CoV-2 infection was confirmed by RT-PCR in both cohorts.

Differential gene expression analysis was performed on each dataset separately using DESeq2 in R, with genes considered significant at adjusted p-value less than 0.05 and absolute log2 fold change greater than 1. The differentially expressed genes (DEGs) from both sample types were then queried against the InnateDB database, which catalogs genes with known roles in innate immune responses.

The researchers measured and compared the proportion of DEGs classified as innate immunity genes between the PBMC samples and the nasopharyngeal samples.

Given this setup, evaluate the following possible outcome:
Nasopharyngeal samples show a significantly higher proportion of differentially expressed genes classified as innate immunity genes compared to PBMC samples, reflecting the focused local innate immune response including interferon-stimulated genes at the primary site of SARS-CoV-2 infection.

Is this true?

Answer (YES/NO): YES